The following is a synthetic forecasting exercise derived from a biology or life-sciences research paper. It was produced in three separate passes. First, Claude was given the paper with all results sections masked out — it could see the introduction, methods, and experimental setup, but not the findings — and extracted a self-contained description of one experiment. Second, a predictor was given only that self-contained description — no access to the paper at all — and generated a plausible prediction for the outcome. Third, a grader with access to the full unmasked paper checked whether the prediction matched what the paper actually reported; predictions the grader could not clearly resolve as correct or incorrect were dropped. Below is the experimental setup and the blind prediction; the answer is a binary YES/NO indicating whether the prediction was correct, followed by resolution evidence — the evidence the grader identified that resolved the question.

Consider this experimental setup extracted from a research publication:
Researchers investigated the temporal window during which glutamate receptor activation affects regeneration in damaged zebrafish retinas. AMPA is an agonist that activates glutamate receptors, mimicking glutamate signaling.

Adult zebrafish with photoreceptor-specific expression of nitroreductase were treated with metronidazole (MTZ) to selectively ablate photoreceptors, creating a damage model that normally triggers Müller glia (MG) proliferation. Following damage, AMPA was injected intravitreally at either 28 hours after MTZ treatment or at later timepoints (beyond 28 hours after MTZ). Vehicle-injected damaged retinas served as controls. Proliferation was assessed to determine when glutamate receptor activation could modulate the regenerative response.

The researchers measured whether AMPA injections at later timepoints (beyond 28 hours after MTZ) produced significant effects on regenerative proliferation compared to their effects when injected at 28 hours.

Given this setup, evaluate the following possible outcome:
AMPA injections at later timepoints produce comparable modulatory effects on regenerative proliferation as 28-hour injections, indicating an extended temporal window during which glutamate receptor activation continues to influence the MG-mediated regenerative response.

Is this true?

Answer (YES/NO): NO